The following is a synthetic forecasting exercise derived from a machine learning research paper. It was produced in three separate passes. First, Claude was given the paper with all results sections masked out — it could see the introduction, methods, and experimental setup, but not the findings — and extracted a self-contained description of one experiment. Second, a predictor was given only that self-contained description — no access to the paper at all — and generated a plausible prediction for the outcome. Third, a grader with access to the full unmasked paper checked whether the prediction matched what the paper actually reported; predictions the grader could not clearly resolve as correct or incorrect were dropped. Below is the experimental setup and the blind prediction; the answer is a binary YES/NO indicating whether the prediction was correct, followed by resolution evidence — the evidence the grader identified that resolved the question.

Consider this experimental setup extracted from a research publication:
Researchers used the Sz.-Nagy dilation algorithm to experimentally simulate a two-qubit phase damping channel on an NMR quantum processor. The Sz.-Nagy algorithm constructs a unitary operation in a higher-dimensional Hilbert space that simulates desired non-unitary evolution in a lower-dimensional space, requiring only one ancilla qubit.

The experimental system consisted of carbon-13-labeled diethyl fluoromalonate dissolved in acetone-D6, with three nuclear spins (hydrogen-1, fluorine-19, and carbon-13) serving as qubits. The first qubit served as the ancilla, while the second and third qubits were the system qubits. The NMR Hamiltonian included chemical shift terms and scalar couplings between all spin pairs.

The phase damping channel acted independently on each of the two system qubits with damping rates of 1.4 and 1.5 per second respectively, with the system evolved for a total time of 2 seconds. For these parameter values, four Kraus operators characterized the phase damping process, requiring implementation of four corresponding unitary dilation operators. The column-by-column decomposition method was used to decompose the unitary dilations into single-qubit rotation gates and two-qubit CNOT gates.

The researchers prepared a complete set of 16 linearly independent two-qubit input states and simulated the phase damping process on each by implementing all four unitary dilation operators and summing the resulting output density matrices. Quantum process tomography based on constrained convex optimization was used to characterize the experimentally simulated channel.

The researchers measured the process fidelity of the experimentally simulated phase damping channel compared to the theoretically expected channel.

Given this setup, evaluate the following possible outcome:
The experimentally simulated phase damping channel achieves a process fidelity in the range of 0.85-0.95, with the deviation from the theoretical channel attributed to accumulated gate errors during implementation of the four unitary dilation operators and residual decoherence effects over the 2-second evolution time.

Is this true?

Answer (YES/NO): NO